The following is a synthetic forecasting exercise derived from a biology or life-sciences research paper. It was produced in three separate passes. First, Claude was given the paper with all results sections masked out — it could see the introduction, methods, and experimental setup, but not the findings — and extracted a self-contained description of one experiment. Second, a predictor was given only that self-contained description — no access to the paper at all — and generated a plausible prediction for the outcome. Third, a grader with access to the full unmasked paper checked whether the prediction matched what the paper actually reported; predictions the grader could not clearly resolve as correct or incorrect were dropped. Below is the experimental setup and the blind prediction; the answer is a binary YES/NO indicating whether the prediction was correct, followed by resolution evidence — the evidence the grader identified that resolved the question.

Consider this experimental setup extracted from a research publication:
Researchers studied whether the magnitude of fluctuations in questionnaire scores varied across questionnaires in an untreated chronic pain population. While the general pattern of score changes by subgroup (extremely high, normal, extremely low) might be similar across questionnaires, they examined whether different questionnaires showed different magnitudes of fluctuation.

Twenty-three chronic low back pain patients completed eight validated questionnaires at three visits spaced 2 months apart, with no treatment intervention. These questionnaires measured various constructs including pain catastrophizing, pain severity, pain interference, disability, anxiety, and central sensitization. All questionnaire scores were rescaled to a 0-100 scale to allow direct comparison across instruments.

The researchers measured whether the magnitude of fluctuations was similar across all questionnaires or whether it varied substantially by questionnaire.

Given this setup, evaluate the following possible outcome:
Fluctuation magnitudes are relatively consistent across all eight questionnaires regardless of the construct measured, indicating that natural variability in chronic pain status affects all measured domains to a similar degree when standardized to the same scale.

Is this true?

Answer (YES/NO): NO